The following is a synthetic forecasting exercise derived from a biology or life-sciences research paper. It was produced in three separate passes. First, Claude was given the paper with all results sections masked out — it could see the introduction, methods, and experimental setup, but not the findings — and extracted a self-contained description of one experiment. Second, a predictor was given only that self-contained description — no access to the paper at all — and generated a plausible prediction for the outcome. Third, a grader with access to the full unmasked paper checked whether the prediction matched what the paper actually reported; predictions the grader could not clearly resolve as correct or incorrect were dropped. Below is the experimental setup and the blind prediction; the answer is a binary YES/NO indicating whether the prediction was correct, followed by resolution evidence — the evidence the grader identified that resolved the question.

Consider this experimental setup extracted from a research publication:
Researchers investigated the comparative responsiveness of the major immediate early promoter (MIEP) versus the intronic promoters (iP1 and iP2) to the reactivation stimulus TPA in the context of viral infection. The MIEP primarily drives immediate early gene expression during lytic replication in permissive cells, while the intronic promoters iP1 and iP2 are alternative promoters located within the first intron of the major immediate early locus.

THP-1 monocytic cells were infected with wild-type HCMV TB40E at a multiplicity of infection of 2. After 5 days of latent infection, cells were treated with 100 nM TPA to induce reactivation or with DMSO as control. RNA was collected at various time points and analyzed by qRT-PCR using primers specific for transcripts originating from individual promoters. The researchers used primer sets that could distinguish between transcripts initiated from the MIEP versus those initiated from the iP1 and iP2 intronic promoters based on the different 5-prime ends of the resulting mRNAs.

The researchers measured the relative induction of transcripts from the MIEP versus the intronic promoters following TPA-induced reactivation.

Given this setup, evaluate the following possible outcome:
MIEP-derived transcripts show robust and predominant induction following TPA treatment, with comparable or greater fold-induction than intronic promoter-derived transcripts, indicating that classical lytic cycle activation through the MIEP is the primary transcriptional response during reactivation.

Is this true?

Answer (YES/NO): NO